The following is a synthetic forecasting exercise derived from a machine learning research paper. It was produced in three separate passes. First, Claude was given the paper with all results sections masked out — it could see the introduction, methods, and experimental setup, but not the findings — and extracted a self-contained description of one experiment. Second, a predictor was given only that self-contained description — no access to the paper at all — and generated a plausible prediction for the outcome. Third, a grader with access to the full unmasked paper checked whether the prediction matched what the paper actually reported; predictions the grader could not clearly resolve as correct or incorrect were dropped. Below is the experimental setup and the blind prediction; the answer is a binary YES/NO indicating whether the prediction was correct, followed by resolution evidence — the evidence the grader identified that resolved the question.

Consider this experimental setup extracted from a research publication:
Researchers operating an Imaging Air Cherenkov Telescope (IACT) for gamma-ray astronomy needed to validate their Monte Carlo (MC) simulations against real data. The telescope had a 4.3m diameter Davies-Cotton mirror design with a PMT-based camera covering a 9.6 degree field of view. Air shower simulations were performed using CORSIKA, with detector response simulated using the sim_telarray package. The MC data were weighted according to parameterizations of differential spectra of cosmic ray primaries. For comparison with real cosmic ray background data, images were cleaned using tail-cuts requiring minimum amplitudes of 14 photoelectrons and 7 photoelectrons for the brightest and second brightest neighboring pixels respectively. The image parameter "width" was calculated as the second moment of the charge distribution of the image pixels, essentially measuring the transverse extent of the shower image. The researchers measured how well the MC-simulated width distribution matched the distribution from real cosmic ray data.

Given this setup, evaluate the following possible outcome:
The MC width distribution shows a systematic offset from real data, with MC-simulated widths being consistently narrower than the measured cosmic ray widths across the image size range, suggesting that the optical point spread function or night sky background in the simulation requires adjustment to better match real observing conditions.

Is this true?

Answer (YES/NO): NO